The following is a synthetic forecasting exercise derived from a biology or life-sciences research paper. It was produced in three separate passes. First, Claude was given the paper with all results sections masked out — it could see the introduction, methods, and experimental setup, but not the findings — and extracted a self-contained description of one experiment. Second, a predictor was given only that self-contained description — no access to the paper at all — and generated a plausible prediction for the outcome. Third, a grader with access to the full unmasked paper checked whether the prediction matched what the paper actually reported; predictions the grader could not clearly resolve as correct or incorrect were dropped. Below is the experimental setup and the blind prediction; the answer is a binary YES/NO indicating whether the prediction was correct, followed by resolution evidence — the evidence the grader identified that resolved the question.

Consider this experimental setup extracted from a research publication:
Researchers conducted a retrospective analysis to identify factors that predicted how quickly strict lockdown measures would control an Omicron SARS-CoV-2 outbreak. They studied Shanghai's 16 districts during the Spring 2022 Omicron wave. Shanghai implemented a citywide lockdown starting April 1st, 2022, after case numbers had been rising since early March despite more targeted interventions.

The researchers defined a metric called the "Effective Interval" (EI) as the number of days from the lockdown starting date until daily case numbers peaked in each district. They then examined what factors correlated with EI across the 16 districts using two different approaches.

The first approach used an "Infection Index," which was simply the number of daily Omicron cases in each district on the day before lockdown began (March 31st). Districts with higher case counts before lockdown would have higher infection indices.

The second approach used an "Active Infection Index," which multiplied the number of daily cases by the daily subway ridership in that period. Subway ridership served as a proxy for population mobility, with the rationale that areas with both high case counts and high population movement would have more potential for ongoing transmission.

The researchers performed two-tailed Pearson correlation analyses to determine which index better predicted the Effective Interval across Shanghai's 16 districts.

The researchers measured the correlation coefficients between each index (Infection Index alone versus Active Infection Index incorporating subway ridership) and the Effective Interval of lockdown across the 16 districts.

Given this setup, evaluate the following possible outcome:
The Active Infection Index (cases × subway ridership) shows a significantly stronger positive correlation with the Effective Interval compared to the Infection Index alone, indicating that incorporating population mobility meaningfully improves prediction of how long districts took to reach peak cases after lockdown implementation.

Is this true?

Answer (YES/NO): YES